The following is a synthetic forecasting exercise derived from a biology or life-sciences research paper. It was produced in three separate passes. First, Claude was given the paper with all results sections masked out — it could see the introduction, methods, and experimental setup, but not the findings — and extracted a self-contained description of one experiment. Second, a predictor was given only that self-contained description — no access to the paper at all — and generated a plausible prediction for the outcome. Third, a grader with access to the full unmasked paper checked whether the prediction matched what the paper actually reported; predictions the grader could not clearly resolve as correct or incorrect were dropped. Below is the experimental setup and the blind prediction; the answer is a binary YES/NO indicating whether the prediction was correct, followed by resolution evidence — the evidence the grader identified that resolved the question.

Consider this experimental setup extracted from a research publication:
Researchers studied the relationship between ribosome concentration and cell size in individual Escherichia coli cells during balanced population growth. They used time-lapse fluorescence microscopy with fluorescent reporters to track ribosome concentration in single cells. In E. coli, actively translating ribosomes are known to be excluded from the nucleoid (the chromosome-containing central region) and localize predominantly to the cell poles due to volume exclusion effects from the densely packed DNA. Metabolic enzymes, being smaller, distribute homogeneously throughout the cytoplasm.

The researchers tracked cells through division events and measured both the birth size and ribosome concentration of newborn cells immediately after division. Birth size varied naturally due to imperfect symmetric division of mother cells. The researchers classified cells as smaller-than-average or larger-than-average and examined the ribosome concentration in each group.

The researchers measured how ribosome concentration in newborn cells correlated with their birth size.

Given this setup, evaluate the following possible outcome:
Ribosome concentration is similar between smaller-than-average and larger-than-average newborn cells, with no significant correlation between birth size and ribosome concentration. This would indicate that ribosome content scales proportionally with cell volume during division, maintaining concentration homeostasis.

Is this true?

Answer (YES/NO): NO